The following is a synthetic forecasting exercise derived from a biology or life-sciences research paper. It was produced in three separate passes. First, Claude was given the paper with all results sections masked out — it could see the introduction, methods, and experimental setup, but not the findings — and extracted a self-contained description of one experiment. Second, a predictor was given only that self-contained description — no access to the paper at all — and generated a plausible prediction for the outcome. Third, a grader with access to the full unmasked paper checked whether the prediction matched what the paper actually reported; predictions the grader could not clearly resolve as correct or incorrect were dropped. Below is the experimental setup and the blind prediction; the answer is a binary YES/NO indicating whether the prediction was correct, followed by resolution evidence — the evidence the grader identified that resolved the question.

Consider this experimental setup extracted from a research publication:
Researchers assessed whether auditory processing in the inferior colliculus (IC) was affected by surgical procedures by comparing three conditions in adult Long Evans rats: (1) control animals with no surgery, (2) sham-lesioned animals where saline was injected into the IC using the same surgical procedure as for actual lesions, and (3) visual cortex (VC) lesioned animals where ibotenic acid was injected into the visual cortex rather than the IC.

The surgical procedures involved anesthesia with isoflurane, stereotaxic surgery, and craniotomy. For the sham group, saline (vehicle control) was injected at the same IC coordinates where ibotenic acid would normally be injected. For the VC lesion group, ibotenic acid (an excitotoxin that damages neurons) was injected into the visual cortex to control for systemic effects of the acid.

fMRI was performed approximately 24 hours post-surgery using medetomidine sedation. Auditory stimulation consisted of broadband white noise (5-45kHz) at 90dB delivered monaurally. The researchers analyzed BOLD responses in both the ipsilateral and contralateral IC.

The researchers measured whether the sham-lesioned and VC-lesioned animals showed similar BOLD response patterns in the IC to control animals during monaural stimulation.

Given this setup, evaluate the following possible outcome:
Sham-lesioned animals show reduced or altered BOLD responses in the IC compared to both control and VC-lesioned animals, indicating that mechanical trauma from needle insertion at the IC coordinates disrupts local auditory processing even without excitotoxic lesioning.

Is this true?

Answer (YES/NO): NO